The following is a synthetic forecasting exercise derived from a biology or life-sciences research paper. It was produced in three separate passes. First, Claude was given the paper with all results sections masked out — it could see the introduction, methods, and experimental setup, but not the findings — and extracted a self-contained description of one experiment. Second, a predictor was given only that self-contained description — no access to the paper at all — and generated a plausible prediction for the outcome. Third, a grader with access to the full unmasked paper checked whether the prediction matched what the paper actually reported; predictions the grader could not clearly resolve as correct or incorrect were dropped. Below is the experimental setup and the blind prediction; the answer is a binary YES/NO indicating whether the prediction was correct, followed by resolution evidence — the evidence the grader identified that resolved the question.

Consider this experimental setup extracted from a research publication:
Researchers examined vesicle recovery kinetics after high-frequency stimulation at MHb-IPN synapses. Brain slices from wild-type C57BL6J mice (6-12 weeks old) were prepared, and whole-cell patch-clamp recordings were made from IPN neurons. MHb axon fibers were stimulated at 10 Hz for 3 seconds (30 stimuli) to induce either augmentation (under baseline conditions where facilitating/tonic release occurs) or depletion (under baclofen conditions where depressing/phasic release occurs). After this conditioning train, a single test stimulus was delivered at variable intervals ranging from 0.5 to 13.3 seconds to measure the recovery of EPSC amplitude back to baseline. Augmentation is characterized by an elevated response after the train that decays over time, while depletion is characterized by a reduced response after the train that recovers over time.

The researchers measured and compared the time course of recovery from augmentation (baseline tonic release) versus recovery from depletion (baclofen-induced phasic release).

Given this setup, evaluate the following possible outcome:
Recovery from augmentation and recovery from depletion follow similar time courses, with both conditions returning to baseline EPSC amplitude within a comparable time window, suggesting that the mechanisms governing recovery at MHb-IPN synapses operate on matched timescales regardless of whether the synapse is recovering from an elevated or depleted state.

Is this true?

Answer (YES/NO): NO